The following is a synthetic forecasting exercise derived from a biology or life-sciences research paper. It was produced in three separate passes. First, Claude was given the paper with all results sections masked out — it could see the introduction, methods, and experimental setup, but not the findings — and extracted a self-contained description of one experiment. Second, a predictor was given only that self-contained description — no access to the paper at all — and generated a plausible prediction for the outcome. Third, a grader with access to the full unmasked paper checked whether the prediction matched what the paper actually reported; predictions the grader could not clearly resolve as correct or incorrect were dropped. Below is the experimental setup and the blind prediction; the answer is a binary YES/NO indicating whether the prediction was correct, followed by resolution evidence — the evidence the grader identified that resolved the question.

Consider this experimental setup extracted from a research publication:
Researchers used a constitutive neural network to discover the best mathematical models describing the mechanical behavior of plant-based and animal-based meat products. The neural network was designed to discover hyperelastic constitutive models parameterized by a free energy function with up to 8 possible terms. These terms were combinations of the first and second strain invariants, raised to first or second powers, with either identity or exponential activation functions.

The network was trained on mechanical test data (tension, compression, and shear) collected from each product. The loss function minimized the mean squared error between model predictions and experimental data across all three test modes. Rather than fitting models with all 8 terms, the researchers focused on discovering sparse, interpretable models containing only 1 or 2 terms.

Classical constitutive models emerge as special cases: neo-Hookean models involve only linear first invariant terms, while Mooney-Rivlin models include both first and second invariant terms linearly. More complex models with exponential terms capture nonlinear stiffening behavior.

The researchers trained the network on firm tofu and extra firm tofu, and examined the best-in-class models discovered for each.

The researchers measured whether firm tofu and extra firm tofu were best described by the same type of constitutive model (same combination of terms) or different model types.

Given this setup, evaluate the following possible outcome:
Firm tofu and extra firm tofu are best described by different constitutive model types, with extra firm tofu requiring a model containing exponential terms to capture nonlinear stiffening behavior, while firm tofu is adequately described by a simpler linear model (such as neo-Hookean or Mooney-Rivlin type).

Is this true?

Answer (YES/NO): NO